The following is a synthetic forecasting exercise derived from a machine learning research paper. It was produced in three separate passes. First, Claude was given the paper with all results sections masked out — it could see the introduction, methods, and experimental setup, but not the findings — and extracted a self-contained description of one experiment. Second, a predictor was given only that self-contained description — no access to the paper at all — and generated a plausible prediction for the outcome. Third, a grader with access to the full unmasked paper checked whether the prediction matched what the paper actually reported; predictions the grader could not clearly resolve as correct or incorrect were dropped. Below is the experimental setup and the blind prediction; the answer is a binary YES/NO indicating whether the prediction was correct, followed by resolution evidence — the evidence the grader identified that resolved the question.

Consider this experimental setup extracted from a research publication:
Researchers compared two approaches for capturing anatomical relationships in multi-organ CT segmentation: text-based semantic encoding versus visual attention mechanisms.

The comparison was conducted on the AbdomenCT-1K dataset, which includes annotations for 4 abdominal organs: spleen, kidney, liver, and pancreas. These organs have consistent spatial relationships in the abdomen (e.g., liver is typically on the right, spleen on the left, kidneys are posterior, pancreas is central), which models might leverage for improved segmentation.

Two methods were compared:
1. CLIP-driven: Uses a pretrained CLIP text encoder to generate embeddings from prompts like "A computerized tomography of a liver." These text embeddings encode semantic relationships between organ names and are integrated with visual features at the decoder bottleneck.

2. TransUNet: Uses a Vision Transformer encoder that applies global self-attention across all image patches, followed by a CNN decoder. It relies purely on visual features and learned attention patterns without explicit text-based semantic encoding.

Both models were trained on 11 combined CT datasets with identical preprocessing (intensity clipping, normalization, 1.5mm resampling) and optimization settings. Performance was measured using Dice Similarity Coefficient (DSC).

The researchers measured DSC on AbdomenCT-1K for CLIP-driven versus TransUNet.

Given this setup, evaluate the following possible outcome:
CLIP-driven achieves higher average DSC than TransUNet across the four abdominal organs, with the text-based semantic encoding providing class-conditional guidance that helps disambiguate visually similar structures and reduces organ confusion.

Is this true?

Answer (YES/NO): YES